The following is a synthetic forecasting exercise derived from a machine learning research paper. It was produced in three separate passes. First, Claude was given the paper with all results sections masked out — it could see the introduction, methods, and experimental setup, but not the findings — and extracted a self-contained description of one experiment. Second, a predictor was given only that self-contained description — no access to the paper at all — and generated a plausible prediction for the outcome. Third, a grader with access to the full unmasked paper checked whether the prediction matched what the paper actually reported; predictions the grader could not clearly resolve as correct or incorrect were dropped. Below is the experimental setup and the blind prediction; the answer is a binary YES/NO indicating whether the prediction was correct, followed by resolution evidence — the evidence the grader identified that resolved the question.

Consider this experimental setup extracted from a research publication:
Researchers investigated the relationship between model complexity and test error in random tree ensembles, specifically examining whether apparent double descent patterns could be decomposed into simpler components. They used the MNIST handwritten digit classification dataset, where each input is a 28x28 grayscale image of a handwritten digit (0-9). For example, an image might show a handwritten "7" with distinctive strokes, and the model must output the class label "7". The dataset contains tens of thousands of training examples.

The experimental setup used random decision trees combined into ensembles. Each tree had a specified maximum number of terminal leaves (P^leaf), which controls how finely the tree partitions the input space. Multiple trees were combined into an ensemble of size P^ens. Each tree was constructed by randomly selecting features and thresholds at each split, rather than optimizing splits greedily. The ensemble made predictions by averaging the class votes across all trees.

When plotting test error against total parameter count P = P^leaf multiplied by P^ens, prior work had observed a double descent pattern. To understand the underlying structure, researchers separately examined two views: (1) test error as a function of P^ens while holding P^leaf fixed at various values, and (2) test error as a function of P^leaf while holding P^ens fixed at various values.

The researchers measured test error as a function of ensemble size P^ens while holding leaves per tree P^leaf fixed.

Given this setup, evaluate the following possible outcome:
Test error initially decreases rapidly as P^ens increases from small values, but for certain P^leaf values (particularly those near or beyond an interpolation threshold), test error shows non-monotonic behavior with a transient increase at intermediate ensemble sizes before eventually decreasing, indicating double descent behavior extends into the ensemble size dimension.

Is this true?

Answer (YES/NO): NO